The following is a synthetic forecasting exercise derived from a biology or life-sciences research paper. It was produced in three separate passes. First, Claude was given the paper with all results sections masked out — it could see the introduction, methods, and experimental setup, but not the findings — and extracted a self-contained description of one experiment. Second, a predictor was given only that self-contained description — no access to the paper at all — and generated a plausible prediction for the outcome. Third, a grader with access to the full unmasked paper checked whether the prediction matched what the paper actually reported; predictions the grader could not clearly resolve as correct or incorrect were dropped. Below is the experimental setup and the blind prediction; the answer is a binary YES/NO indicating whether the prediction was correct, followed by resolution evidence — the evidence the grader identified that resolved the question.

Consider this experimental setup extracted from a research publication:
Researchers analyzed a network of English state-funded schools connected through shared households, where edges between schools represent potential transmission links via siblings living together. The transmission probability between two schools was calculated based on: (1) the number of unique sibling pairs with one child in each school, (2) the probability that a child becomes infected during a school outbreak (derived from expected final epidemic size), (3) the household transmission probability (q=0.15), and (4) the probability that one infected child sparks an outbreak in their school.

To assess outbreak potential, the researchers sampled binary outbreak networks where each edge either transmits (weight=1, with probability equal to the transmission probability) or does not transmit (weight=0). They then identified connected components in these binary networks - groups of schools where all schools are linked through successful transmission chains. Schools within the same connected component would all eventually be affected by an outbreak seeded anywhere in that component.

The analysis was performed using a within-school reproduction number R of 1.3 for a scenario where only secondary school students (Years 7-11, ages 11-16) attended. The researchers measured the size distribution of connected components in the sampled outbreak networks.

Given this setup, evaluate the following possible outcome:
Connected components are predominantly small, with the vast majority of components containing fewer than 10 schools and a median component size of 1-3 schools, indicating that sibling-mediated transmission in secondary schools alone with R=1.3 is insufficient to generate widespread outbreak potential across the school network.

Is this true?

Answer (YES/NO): NO